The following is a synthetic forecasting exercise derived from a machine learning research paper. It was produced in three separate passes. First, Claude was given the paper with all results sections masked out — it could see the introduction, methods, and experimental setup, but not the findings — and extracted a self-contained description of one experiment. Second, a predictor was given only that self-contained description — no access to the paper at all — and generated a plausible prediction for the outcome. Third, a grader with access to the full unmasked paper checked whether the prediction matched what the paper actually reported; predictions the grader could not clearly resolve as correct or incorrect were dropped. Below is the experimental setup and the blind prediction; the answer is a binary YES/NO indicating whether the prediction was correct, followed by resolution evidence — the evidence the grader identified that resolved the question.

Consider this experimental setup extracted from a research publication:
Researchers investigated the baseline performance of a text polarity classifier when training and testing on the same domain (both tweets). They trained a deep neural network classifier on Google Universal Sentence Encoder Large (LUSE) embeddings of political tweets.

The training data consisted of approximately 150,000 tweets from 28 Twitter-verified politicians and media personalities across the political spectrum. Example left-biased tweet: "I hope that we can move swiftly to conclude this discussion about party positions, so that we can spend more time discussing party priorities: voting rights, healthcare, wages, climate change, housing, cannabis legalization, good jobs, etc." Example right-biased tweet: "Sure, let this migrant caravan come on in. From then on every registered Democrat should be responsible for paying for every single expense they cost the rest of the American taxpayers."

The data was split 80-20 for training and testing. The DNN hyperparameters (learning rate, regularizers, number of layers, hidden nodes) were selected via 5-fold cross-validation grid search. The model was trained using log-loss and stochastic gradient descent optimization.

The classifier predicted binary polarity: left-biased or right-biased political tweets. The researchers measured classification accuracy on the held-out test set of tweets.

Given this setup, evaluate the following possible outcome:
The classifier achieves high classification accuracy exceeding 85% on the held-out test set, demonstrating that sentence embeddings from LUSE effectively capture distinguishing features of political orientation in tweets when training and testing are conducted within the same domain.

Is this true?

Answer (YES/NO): NO